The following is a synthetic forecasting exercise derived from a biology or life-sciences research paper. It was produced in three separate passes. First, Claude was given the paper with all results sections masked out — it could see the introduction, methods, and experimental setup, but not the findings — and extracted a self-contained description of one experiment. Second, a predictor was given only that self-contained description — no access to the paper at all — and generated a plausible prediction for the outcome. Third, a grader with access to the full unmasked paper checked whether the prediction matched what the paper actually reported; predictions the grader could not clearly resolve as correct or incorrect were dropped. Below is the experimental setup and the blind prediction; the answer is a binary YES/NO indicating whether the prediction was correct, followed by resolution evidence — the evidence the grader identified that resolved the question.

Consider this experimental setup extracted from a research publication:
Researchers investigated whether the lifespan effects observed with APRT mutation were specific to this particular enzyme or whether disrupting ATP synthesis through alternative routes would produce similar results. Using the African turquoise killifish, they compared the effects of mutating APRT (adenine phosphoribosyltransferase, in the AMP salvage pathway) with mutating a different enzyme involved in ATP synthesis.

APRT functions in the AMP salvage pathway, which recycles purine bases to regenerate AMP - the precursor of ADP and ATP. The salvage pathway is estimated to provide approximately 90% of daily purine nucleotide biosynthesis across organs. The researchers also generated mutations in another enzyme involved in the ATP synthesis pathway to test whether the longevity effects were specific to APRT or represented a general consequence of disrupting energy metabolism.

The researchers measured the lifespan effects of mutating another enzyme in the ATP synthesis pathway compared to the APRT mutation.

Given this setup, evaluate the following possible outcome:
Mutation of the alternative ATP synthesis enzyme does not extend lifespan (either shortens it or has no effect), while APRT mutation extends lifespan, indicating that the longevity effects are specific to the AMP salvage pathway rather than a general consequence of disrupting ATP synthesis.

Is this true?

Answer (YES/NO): YES